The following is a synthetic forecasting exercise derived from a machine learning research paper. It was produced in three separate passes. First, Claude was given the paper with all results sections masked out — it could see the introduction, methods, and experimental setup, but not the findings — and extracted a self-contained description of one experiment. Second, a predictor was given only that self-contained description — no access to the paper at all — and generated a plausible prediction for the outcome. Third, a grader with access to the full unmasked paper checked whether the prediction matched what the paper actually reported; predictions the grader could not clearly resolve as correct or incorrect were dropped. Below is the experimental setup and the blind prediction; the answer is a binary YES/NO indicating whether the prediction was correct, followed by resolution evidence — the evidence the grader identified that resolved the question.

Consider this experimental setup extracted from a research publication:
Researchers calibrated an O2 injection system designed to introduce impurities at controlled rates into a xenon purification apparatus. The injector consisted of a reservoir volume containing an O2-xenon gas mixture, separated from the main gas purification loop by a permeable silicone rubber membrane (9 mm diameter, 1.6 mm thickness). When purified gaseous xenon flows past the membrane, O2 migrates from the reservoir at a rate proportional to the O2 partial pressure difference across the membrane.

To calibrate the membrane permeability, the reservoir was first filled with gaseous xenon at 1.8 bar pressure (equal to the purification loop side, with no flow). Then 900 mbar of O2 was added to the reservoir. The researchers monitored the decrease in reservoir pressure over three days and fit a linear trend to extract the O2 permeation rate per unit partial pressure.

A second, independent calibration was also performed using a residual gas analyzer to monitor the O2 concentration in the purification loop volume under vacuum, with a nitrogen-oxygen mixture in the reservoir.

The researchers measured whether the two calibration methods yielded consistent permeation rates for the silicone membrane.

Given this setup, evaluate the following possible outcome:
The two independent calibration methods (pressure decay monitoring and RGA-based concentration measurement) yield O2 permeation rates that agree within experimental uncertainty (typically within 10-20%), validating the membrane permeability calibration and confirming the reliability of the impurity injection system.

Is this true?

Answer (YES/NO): YES